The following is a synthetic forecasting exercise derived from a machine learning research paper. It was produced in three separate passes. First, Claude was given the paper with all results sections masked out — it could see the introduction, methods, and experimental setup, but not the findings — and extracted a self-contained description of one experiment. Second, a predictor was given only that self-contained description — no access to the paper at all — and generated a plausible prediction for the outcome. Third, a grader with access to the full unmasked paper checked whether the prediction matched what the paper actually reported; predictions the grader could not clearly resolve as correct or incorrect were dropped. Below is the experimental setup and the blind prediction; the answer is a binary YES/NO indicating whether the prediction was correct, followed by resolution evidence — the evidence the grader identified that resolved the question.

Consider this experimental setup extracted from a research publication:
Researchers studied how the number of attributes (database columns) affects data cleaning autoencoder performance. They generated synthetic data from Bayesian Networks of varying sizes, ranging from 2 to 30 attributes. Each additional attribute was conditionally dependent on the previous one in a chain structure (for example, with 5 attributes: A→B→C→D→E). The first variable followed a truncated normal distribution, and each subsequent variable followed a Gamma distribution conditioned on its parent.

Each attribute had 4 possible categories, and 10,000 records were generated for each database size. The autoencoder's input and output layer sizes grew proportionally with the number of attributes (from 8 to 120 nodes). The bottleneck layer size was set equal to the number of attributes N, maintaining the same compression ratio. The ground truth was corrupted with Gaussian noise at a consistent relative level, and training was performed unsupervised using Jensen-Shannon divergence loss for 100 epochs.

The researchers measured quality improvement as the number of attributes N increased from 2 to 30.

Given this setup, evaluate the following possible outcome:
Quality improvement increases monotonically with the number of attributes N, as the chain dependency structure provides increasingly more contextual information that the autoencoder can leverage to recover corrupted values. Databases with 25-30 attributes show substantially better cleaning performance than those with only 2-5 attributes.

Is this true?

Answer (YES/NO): NO